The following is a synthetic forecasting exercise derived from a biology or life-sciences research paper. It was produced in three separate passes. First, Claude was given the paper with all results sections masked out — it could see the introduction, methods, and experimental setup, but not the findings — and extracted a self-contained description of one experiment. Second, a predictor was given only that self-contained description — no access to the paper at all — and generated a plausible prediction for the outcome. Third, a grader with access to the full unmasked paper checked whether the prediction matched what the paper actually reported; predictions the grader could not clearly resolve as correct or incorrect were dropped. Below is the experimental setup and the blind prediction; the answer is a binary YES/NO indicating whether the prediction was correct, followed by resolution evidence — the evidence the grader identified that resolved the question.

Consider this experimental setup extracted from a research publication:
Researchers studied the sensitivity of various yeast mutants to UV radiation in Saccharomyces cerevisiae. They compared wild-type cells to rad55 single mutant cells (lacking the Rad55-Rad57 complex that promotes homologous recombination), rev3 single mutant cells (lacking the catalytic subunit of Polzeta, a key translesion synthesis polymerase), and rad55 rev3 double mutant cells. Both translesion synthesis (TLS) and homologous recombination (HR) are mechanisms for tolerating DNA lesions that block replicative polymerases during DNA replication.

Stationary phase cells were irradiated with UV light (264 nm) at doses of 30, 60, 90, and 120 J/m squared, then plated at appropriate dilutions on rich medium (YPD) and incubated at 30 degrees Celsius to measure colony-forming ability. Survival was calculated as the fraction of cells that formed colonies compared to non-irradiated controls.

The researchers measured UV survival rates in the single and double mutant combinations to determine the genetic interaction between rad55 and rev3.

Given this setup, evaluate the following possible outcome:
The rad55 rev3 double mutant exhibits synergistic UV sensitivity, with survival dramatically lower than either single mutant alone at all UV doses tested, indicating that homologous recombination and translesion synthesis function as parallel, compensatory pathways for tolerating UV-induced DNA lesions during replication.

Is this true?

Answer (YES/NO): YES